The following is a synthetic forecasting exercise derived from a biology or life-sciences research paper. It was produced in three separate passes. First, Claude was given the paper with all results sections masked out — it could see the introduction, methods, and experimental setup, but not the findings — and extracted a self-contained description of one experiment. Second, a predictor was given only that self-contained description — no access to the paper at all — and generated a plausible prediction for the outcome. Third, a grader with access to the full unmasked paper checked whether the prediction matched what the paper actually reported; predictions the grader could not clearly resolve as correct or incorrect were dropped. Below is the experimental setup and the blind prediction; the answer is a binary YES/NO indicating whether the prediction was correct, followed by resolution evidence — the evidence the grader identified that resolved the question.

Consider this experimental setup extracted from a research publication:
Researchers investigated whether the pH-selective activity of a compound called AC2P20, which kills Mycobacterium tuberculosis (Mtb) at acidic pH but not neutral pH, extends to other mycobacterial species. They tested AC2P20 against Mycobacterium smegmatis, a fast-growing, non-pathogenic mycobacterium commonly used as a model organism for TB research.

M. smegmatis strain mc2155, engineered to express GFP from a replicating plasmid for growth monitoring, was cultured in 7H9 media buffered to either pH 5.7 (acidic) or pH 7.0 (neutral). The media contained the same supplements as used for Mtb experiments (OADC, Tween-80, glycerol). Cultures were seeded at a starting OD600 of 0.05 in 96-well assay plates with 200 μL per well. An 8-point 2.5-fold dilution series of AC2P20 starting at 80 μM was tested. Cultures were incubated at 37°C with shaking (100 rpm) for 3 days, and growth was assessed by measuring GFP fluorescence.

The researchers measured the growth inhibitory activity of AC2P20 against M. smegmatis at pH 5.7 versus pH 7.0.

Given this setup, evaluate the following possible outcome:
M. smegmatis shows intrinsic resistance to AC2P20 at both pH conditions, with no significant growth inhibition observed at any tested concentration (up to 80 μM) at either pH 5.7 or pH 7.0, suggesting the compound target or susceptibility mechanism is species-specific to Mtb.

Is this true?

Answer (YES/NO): YES